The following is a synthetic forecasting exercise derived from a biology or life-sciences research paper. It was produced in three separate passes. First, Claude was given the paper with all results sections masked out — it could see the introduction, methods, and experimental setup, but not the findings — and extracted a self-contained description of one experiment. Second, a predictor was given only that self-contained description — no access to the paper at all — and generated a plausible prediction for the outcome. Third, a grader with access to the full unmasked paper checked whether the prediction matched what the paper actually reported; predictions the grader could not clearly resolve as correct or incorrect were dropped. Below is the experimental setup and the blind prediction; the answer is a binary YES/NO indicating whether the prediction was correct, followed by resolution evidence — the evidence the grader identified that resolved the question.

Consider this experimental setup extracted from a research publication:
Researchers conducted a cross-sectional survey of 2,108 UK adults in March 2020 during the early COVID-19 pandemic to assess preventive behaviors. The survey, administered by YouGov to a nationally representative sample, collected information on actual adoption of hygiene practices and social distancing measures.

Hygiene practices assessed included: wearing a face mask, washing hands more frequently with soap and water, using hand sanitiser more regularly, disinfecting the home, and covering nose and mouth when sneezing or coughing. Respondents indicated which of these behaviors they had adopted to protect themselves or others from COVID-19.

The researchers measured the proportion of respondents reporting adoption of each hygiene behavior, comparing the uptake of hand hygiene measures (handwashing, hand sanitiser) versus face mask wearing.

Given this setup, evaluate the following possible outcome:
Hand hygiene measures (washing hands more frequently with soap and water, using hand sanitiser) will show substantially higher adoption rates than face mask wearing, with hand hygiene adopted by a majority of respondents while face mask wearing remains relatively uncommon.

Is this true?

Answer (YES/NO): YES